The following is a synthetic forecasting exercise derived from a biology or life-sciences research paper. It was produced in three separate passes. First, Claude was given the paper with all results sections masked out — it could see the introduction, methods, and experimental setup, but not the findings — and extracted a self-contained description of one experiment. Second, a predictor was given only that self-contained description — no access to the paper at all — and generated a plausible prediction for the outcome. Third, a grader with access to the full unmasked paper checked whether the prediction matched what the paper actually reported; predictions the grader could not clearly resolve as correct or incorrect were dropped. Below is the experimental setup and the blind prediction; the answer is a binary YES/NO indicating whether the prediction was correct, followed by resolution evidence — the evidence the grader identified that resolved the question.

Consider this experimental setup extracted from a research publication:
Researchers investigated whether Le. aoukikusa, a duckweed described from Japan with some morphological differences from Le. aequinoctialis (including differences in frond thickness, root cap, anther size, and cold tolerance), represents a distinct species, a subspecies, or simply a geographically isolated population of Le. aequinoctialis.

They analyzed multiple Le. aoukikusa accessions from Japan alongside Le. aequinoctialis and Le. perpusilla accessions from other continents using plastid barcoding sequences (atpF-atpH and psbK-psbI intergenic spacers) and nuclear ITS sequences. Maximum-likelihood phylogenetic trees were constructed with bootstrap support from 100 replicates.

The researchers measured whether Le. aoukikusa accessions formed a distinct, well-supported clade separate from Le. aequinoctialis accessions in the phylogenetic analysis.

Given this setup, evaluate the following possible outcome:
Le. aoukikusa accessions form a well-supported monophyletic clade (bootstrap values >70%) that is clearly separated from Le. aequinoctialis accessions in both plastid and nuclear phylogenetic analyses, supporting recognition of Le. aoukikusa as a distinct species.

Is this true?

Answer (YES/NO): NO